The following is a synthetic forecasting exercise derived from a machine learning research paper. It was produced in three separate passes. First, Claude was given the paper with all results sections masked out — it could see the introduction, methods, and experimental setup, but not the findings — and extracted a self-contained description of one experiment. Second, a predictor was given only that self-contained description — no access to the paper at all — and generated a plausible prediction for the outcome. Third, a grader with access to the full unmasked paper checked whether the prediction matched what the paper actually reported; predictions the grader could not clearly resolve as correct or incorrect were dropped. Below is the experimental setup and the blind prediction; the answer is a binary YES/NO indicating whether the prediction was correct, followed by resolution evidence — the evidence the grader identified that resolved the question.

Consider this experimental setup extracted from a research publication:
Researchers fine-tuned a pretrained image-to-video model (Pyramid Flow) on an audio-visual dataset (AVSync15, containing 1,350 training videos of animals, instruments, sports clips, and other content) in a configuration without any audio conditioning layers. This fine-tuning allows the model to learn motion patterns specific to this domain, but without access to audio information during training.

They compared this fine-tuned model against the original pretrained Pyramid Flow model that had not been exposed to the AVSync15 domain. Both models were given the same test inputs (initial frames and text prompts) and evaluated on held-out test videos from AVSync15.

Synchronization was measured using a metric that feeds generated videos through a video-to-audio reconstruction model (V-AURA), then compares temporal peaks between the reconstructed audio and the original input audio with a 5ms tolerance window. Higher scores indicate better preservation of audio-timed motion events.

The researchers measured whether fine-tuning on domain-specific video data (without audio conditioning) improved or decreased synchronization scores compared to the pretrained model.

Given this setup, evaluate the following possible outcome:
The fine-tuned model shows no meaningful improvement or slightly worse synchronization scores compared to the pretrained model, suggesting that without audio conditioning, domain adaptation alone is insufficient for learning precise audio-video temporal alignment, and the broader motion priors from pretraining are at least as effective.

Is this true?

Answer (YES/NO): YES